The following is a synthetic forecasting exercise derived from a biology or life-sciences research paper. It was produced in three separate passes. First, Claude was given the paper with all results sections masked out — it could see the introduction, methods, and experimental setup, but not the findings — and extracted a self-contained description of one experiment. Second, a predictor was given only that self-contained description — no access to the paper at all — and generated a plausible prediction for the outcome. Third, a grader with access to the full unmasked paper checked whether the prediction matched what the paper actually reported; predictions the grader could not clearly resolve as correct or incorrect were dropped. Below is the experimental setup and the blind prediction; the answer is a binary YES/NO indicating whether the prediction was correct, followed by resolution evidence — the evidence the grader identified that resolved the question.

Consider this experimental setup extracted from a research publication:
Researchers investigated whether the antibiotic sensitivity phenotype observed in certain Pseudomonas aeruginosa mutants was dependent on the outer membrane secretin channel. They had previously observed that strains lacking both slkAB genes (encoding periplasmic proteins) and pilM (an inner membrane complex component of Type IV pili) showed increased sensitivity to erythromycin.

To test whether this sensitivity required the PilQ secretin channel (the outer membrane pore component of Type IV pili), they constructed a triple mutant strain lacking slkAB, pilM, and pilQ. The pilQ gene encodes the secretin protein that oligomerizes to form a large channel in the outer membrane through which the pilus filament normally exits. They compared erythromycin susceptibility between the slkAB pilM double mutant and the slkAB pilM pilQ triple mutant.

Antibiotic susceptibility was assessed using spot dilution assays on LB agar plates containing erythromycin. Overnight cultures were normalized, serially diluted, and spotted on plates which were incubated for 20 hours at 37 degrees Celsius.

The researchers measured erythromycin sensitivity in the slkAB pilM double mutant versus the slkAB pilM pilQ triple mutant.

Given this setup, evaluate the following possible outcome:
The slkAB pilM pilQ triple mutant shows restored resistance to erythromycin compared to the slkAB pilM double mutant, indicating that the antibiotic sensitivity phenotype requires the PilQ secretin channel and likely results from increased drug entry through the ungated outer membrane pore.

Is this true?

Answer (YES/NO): YES